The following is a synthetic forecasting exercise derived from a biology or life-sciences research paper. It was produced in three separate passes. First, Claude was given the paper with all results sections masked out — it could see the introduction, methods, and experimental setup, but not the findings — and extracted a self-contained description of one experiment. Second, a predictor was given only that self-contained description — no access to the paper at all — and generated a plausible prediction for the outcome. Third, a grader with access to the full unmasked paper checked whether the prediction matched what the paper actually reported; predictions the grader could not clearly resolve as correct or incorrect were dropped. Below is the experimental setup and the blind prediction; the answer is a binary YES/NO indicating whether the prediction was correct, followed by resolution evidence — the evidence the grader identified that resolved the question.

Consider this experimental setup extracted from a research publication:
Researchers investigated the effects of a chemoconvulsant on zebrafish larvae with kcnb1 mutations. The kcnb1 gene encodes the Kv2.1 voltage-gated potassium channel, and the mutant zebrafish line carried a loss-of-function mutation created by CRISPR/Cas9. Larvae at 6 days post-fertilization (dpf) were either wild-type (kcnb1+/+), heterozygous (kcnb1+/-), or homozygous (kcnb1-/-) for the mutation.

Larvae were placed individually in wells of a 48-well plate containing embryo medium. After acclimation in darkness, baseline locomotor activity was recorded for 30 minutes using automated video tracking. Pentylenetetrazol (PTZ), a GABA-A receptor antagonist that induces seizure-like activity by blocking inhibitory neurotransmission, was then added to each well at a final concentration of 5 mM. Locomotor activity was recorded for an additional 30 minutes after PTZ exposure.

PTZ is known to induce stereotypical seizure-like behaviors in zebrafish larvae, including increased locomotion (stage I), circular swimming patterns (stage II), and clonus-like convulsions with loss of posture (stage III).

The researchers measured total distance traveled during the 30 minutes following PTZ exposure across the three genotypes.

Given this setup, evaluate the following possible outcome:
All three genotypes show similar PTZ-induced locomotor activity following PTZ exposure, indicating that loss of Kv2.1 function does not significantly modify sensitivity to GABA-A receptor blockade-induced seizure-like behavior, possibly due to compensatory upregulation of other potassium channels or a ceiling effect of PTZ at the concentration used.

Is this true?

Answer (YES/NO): NO